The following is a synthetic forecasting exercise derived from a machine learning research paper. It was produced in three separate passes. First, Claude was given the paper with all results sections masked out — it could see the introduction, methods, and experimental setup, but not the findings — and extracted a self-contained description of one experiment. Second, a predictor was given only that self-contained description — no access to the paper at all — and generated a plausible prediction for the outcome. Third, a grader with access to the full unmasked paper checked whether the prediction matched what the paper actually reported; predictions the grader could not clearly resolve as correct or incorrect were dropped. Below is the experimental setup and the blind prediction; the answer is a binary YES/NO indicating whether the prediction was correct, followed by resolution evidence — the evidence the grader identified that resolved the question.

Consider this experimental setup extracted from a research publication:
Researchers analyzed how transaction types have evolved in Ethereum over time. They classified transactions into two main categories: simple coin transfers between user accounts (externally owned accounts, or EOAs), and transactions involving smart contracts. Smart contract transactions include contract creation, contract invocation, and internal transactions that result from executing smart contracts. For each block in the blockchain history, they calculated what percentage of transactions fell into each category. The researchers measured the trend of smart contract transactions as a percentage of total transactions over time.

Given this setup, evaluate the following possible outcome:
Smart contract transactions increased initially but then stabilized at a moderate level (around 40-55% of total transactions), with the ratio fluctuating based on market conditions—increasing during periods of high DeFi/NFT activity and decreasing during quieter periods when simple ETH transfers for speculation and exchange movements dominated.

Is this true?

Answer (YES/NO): NO